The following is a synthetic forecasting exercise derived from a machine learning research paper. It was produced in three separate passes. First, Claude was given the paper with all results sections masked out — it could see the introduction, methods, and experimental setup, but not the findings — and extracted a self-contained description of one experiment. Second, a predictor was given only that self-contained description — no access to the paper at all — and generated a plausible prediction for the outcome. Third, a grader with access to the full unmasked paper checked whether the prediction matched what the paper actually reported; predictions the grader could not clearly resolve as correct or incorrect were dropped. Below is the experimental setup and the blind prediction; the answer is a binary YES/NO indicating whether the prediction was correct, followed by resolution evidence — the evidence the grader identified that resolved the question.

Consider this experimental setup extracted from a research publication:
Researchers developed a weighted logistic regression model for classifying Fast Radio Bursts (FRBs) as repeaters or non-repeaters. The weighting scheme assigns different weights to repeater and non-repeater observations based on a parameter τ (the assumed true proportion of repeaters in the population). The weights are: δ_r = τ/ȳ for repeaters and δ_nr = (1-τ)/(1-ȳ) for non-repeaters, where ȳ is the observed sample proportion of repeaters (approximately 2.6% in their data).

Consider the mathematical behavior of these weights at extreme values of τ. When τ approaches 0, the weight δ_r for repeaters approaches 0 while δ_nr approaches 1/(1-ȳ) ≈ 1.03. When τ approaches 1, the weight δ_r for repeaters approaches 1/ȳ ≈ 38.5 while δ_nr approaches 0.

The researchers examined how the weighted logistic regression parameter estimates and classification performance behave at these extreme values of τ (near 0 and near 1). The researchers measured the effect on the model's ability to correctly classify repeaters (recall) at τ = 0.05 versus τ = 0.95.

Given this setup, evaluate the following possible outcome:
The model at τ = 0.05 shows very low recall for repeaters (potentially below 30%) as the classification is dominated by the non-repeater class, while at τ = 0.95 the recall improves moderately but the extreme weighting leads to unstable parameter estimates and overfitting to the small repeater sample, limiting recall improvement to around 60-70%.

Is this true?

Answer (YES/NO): NO